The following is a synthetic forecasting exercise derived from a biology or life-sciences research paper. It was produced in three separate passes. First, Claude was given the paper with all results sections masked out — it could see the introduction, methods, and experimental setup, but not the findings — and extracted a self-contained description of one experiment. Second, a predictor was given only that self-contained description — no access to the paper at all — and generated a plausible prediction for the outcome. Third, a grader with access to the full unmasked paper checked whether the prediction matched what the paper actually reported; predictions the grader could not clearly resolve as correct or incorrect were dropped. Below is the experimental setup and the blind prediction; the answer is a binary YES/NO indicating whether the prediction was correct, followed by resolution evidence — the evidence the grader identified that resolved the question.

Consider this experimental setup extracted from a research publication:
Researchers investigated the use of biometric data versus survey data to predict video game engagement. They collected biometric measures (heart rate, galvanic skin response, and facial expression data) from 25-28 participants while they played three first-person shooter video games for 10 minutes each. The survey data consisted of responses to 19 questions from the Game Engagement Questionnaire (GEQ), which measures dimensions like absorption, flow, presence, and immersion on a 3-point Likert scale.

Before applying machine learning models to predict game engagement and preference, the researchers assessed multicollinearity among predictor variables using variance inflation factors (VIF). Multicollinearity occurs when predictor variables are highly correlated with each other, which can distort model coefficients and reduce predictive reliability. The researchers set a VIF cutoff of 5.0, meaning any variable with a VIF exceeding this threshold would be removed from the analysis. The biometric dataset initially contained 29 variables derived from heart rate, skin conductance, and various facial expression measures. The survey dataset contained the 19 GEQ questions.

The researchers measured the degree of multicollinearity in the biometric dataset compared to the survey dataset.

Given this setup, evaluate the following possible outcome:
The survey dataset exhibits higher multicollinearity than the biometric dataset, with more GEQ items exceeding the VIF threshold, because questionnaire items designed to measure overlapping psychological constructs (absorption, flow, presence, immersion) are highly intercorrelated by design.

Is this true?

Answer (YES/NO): NO